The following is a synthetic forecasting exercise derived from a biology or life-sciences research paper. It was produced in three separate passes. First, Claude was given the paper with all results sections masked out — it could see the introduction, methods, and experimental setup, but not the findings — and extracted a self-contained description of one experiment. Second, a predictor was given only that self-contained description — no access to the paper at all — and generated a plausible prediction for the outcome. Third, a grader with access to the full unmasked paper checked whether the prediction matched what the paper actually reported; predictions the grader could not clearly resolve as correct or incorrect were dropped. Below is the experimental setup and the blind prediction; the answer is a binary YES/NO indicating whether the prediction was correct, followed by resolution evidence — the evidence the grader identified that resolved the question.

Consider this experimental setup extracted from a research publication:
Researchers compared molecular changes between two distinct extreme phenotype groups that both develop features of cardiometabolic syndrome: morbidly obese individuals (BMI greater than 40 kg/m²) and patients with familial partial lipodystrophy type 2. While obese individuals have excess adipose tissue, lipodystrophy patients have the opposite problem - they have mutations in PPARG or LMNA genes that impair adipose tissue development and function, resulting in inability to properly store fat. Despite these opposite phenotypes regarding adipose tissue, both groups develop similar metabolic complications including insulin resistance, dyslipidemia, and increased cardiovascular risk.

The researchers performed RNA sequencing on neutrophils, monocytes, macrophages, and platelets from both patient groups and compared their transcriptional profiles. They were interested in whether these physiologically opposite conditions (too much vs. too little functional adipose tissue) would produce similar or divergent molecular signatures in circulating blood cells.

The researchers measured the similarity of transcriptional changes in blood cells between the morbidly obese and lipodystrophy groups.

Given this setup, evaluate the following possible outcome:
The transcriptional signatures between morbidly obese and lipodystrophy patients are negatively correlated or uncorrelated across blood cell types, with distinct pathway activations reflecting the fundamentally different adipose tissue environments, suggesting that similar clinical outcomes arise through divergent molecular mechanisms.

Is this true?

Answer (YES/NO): NO